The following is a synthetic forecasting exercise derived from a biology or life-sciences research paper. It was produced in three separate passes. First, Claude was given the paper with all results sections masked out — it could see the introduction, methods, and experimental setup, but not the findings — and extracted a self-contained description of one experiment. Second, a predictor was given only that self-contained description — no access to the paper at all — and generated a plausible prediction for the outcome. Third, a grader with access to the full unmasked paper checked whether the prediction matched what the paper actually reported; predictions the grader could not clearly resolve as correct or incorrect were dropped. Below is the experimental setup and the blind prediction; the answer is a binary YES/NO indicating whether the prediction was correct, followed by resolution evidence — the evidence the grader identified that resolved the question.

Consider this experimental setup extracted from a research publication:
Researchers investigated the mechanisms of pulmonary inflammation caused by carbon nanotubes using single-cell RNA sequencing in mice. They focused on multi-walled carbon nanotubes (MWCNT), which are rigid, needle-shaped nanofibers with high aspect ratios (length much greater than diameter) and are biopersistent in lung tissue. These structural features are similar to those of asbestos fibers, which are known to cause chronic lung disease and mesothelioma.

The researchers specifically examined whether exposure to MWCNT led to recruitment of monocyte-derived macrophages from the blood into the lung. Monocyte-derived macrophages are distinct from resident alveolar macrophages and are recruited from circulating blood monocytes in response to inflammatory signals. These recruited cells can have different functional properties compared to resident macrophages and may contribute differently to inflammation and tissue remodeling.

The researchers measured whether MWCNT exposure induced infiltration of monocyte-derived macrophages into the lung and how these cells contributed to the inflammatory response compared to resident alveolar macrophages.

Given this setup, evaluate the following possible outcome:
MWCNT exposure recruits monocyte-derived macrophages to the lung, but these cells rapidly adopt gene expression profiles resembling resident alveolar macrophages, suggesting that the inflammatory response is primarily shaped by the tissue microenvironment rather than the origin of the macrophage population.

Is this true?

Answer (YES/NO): NO